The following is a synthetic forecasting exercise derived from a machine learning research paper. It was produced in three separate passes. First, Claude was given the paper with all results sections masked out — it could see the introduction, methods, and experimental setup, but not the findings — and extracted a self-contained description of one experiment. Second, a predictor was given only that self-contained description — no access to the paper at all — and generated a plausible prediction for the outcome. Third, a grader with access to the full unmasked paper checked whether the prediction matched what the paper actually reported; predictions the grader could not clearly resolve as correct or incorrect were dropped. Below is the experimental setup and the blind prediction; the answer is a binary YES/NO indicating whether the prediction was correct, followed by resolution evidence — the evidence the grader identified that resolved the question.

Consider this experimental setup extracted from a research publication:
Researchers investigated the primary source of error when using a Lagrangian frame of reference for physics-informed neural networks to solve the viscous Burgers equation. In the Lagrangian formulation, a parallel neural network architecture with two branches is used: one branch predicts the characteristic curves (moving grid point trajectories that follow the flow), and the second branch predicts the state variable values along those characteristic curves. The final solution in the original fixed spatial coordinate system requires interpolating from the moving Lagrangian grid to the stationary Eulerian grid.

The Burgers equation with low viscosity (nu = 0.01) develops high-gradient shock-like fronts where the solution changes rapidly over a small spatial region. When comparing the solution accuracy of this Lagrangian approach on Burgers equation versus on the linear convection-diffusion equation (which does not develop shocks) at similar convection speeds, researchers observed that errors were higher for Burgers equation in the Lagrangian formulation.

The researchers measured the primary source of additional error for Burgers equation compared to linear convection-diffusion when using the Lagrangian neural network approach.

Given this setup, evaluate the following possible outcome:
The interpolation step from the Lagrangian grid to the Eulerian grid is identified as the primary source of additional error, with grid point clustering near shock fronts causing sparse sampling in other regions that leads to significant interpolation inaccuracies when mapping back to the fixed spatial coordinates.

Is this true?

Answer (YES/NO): NO